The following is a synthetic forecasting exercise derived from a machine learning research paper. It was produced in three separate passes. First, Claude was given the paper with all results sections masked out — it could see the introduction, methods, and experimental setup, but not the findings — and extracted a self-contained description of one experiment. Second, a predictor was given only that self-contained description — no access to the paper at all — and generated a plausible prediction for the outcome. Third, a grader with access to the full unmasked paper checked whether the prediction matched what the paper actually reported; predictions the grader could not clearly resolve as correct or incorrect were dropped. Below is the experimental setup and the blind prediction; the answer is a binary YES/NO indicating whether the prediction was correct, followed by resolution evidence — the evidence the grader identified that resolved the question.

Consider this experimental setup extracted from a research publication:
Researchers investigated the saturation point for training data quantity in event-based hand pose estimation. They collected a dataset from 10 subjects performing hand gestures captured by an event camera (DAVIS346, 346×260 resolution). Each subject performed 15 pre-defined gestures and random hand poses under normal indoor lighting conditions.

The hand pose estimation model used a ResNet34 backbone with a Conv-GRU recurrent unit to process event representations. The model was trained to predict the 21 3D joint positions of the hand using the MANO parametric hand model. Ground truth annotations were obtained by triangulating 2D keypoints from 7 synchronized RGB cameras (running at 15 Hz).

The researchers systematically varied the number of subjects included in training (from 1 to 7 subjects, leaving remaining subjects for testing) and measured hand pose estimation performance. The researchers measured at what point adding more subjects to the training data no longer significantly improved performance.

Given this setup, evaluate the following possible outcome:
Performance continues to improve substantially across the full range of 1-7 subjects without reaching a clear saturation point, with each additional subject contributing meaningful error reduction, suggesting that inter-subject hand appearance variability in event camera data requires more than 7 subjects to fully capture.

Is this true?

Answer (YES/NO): NO